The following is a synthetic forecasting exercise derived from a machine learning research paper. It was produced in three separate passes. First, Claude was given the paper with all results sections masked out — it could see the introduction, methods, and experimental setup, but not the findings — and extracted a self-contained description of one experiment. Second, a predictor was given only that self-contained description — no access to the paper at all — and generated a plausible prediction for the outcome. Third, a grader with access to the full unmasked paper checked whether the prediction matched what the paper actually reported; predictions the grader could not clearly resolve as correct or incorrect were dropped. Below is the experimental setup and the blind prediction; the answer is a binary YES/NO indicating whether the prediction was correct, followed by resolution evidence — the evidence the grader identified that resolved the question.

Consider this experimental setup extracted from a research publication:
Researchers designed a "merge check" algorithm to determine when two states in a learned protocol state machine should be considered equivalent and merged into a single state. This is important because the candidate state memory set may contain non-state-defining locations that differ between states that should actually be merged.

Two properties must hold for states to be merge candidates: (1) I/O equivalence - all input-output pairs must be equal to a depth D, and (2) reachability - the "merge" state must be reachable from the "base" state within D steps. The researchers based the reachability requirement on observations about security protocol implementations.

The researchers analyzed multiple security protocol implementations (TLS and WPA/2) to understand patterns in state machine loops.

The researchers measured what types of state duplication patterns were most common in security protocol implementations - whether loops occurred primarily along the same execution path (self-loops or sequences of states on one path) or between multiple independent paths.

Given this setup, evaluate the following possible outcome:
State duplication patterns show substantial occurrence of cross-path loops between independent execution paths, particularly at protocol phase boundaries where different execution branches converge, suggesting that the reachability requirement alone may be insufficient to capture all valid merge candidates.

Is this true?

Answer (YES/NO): NO